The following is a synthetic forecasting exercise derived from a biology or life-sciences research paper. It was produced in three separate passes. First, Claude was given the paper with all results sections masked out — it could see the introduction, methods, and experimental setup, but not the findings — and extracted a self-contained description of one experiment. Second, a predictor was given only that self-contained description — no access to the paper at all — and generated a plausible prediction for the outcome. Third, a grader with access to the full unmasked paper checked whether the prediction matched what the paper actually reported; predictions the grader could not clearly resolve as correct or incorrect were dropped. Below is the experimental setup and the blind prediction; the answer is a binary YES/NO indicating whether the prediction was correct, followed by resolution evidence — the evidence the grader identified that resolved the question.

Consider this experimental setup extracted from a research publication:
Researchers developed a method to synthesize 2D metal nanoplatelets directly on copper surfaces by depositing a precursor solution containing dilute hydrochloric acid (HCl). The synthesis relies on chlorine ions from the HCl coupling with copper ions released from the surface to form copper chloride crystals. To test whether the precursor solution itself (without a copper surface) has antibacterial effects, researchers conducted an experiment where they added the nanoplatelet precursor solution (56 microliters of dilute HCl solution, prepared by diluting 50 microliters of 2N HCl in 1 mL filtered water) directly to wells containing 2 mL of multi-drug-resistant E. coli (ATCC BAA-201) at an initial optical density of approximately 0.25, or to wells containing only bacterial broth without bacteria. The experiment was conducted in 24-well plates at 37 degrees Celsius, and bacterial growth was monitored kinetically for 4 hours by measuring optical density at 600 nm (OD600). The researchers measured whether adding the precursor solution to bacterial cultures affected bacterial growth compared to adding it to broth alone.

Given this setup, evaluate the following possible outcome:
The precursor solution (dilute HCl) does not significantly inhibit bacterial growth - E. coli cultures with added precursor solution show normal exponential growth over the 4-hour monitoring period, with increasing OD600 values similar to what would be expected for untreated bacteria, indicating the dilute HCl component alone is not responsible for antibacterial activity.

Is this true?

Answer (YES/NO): YES